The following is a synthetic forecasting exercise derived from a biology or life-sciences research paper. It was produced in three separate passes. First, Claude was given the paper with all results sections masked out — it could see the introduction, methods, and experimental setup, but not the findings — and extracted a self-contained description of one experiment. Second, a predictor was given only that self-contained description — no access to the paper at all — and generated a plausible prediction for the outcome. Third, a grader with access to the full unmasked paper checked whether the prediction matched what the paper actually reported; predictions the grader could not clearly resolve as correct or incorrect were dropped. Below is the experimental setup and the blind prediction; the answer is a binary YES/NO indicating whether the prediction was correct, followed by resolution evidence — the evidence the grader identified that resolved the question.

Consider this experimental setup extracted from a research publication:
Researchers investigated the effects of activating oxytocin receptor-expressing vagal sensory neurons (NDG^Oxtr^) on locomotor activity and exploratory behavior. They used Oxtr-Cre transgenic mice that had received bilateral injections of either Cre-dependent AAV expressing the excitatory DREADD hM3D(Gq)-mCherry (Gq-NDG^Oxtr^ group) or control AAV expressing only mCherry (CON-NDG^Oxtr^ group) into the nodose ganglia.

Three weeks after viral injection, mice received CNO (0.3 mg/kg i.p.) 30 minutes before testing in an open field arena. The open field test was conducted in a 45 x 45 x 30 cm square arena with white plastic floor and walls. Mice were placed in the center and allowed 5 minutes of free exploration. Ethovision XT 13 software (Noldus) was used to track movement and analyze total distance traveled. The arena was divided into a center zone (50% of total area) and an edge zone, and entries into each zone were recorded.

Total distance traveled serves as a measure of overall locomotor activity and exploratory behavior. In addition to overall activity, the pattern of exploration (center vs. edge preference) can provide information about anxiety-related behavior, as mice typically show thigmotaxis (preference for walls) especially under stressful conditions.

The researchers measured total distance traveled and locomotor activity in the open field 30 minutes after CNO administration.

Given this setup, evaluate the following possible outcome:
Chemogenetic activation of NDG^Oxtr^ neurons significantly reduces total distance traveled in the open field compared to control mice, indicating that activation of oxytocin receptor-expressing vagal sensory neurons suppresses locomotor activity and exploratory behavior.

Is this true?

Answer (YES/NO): YES